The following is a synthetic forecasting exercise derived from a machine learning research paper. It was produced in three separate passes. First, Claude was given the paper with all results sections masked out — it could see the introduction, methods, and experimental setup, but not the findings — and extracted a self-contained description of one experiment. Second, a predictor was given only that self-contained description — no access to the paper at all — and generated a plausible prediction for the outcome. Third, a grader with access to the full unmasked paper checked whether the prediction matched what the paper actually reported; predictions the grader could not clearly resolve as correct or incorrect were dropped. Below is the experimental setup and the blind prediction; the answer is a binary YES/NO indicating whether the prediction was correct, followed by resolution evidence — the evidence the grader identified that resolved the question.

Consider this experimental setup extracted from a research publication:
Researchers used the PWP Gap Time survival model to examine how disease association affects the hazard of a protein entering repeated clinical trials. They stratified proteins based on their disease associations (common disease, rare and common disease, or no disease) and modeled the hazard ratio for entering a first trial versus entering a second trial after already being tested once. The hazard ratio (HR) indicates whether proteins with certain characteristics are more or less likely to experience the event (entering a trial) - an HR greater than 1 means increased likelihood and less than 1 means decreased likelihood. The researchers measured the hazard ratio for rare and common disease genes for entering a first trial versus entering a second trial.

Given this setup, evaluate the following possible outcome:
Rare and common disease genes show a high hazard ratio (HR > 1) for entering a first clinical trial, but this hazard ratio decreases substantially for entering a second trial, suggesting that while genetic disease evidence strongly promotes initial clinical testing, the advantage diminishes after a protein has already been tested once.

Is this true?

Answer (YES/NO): NO